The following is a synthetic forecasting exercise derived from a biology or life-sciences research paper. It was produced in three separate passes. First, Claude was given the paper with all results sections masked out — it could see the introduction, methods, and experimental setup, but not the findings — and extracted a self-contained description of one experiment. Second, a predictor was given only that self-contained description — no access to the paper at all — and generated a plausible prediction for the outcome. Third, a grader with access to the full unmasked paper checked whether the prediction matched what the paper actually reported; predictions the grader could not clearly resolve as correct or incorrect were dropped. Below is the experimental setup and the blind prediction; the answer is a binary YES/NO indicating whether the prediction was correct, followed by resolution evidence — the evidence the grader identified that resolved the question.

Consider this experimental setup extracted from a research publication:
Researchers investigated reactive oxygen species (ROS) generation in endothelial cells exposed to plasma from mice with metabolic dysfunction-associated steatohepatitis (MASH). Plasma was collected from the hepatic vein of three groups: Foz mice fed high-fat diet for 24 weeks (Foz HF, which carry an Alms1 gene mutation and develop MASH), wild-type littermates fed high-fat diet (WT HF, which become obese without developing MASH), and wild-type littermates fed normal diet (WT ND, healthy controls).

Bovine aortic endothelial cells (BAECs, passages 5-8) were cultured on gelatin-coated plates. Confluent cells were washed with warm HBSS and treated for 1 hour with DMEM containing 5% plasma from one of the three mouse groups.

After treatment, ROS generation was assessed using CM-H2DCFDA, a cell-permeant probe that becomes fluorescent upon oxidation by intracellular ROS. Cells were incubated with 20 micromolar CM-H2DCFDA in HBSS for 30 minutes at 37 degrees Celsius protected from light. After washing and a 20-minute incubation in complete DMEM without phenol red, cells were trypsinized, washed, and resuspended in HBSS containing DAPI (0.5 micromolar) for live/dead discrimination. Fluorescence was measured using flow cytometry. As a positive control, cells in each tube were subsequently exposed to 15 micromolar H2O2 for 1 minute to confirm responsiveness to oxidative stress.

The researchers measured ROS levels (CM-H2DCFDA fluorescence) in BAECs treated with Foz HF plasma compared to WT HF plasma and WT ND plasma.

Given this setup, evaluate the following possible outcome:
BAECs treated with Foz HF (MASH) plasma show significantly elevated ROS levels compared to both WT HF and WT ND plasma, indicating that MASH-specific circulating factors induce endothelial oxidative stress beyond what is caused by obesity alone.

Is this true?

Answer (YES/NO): NO